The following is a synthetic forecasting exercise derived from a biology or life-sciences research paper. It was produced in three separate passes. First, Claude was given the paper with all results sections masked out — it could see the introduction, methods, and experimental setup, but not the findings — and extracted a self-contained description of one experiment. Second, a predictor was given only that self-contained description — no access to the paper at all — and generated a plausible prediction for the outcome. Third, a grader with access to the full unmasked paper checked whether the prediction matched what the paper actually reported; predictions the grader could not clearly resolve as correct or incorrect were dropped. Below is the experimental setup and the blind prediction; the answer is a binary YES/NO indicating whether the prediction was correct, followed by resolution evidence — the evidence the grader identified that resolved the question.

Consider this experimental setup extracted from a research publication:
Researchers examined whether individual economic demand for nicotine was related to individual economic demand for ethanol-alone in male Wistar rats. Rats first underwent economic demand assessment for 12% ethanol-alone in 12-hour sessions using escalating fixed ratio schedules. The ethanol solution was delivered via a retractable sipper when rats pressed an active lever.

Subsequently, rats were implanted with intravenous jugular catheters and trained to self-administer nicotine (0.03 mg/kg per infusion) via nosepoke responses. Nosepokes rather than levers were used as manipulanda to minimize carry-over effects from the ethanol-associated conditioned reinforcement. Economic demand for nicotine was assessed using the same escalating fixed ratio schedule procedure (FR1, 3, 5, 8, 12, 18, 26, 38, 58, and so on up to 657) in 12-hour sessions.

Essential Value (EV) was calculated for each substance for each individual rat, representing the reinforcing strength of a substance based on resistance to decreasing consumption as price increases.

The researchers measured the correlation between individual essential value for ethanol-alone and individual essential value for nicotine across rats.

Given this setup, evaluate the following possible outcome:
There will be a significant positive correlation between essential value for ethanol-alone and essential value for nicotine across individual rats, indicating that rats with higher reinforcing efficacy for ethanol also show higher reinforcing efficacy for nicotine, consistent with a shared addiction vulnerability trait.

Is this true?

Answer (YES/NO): NO